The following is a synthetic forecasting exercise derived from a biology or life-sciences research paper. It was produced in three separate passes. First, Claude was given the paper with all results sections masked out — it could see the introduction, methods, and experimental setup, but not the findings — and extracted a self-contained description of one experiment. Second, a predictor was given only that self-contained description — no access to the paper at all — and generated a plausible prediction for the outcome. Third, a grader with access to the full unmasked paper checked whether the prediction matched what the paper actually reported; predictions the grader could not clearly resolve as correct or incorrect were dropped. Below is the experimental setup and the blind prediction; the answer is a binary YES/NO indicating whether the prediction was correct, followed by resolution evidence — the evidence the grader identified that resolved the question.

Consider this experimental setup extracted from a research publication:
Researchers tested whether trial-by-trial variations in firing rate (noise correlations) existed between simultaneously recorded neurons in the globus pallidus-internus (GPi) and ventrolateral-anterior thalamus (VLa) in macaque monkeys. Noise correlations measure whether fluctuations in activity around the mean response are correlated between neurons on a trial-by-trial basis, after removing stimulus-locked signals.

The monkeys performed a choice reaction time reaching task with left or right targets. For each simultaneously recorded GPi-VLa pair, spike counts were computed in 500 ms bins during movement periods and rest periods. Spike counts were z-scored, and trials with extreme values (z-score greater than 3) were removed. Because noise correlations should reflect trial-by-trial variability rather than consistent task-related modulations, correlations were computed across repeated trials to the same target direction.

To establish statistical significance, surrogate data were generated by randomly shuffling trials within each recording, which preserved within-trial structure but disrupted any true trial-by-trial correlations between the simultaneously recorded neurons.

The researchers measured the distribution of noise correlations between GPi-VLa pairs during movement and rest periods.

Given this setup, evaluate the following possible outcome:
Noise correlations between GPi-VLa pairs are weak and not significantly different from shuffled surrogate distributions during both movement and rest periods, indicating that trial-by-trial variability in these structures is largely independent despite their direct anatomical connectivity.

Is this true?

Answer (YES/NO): YES